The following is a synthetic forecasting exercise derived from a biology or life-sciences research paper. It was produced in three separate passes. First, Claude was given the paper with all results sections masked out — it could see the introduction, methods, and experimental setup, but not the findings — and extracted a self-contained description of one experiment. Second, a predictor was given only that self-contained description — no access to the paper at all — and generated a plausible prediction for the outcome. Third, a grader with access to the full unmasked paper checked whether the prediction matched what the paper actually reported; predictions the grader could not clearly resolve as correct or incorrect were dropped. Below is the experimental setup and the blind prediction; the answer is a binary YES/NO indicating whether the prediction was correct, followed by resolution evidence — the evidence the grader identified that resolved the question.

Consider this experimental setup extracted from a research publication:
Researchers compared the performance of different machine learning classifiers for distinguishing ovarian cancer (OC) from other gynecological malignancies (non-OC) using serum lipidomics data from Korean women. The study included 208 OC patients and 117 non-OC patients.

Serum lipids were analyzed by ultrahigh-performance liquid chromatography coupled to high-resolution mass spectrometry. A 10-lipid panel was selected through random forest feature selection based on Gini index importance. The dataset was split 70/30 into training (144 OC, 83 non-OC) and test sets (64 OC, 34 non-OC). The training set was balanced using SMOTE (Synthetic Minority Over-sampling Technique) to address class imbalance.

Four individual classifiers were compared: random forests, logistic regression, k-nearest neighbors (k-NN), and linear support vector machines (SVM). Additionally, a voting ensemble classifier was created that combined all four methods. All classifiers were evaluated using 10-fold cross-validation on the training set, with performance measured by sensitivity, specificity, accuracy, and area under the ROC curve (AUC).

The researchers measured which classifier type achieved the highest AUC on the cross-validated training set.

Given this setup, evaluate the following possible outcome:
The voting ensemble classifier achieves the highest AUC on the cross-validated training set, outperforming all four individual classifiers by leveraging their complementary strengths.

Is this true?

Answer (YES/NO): NO